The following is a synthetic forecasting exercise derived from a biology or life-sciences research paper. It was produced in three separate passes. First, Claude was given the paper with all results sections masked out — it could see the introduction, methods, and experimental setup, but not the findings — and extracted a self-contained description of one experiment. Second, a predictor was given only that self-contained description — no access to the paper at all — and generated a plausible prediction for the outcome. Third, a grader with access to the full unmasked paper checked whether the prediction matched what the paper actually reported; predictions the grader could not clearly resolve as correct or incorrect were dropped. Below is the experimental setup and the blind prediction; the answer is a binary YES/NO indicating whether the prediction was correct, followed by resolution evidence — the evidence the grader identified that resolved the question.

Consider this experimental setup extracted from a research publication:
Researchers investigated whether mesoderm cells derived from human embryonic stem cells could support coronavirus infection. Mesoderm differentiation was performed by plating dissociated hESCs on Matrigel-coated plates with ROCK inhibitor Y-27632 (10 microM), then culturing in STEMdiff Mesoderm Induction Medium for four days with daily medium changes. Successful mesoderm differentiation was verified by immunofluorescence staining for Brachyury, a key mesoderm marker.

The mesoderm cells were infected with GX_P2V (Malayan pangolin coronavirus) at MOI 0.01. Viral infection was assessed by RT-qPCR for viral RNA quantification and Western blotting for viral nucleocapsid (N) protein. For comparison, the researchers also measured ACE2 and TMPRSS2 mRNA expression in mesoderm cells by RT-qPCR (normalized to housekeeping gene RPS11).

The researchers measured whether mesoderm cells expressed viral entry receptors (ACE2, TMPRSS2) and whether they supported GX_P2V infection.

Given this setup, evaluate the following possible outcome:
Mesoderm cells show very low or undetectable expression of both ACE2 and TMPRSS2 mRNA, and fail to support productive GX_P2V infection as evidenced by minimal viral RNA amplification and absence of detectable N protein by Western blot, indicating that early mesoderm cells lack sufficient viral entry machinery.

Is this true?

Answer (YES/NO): NO